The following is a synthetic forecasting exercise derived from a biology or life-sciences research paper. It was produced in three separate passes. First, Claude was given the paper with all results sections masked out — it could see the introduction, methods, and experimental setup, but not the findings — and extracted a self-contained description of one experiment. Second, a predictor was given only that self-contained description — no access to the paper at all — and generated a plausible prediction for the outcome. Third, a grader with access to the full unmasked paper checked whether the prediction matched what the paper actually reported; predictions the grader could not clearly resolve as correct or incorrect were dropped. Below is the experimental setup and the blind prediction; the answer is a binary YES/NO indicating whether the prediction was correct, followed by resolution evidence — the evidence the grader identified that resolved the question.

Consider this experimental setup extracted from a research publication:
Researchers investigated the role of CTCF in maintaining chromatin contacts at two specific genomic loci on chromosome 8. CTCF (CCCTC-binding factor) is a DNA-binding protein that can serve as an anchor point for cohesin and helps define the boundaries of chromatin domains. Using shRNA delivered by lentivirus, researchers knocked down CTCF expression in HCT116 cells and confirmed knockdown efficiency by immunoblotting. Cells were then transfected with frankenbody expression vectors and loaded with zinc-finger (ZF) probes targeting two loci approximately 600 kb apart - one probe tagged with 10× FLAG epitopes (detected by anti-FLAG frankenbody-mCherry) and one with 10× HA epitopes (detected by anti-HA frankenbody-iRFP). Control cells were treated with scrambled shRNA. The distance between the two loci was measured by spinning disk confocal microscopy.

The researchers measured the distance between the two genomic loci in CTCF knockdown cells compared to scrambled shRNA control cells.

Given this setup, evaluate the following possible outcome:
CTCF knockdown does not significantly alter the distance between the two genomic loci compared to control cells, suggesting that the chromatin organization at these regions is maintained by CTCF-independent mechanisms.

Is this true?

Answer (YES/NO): NO